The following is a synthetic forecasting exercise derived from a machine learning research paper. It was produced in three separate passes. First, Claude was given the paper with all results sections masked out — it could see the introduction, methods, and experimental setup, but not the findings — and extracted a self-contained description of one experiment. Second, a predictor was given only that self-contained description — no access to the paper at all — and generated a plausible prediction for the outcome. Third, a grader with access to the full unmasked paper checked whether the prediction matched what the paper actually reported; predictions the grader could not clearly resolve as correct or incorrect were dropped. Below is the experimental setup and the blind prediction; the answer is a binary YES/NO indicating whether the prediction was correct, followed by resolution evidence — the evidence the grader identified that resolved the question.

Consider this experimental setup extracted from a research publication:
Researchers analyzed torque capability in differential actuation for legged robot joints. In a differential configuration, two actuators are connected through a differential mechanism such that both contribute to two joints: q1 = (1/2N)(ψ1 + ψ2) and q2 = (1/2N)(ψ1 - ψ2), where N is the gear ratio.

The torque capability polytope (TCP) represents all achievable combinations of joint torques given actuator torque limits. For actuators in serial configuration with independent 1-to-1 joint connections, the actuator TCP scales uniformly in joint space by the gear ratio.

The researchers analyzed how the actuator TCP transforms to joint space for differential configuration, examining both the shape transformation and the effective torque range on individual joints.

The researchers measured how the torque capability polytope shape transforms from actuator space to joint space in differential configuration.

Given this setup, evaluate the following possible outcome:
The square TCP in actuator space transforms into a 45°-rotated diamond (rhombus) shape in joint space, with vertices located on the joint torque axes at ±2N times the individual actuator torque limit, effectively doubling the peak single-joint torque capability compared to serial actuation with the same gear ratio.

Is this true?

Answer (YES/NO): YES